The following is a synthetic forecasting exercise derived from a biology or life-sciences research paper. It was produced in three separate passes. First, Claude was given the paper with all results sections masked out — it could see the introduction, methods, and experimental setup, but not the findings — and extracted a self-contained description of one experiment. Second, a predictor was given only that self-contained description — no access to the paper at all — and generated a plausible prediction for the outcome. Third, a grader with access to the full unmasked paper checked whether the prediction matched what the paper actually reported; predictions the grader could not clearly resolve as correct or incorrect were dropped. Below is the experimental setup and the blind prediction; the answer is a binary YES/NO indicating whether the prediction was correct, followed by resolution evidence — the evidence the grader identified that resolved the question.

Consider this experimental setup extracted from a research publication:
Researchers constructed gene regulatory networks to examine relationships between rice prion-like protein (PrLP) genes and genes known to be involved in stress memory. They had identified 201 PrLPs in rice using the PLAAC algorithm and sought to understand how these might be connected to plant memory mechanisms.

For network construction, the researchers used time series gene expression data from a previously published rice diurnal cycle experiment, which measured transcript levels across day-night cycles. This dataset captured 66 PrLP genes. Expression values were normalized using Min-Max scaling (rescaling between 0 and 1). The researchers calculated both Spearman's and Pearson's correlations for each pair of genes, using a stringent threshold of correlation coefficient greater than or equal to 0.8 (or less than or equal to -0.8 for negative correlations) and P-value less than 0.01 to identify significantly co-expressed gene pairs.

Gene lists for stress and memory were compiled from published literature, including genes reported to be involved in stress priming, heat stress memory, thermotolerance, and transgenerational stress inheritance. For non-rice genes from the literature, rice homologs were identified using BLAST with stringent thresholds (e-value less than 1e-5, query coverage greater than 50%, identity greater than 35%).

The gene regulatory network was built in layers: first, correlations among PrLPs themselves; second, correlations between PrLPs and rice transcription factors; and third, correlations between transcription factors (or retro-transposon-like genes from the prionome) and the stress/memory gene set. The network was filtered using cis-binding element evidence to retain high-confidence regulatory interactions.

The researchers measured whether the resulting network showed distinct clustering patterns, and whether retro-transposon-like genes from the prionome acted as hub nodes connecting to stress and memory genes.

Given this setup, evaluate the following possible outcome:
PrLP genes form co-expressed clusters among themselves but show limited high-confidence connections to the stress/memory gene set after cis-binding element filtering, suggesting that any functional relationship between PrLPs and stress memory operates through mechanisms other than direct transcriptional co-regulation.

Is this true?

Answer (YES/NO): NO